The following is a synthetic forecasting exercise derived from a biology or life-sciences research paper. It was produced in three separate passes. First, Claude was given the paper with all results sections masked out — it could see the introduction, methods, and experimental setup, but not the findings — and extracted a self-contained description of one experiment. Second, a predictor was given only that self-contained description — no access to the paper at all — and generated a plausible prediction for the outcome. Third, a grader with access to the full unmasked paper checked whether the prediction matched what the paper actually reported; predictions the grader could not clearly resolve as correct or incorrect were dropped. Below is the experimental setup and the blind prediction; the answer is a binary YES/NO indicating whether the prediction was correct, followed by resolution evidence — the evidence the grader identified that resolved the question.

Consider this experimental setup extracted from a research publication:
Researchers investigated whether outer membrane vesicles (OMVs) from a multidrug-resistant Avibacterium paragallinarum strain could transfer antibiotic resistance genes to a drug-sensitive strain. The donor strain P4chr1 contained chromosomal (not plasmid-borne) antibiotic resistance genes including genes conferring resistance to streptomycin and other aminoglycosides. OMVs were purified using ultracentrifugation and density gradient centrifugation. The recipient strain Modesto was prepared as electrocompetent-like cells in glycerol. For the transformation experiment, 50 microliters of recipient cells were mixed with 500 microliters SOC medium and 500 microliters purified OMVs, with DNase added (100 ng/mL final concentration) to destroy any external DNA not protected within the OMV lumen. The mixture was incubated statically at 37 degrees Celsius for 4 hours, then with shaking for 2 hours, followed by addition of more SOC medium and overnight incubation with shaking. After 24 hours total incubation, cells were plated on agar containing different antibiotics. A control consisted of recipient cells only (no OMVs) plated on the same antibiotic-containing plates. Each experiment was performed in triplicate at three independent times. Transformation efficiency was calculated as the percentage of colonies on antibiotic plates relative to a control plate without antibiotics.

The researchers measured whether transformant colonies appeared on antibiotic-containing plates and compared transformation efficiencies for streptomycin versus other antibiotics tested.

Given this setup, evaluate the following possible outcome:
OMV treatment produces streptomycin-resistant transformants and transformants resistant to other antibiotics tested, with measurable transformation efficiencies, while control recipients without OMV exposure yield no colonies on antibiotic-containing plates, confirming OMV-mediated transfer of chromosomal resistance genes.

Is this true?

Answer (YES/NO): YES